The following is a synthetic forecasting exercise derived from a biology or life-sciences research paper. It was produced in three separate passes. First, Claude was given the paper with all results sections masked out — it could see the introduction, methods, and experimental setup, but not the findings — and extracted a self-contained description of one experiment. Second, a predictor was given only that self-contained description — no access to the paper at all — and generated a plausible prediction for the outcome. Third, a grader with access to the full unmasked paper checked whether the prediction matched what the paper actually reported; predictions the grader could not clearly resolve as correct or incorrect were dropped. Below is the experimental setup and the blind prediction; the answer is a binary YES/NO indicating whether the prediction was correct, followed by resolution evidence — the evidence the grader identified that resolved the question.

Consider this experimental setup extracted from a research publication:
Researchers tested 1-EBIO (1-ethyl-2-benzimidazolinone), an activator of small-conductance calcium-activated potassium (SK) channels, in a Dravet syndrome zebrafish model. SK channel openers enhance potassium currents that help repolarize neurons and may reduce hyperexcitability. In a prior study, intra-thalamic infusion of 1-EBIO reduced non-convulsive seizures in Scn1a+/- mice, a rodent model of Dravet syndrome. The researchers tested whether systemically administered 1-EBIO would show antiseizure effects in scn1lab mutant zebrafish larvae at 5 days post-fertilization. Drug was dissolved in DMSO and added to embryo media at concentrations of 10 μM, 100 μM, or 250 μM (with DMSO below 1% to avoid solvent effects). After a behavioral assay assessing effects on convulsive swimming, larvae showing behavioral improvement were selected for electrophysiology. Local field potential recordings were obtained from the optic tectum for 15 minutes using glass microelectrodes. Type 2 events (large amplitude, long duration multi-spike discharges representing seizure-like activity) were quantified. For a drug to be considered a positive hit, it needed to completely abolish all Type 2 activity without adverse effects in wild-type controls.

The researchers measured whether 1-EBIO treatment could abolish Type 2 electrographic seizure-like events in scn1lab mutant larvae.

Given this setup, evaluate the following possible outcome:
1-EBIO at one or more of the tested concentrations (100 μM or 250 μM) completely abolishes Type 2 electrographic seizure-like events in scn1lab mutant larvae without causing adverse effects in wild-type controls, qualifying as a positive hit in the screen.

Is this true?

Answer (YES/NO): NO